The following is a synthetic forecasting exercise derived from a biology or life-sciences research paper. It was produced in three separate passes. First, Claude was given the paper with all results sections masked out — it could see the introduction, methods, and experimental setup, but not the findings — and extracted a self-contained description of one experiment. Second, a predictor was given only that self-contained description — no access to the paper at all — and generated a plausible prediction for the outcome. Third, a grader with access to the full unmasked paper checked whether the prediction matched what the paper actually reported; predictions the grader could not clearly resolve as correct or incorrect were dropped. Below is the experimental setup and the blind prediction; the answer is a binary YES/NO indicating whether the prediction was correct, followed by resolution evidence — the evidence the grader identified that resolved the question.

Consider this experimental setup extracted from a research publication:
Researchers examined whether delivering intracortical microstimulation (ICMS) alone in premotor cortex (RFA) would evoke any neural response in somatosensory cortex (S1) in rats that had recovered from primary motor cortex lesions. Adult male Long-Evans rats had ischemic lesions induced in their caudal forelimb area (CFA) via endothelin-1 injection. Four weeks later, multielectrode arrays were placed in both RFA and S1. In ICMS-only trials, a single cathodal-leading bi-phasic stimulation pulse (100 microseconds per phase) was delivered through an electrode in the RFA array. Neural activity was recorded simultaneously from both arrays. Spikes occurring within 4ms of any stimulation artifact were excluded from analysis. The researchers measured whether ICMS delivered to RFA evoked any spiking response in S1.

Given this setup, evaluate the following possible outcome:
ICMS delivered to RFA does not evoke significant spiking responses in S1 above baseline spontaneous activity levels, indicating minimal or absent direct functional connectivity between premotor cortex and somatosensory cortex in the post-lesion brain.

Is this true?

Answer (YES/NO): YES